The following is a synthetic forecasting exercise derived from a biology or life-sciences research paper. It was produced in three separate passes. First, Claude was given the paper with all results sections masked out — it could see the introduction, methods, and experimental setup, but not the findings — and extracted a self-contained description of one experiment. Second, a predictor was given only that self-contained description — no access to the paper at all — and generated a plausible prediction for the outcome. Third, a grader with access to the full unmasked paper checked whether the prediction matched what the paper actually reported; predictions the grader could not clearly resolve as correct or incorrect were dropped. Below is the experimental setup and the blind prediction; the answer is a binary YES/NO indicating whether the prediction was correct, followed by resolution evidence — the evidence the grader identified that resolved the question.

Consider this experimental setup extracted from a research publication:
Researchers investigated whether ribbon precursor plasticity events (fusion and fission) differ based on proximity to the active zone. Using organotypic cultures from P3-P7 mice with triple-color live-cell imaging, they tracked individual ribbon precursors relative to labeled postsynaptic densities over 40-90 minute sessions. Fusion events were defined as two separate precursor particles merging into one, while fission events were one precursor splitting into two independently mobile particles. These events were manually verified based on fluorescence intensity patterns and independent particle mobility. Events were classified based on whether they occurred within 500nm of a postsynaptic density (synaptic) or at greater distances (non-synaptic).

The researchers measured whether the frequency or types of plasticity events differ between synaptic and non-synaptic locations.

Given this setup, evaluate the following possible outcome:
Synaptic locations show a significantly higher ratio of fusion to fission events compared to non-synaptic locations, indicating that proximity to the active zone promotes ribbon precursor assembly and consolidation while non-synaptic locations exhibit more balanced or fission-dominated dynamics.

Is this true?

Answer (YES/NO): NO